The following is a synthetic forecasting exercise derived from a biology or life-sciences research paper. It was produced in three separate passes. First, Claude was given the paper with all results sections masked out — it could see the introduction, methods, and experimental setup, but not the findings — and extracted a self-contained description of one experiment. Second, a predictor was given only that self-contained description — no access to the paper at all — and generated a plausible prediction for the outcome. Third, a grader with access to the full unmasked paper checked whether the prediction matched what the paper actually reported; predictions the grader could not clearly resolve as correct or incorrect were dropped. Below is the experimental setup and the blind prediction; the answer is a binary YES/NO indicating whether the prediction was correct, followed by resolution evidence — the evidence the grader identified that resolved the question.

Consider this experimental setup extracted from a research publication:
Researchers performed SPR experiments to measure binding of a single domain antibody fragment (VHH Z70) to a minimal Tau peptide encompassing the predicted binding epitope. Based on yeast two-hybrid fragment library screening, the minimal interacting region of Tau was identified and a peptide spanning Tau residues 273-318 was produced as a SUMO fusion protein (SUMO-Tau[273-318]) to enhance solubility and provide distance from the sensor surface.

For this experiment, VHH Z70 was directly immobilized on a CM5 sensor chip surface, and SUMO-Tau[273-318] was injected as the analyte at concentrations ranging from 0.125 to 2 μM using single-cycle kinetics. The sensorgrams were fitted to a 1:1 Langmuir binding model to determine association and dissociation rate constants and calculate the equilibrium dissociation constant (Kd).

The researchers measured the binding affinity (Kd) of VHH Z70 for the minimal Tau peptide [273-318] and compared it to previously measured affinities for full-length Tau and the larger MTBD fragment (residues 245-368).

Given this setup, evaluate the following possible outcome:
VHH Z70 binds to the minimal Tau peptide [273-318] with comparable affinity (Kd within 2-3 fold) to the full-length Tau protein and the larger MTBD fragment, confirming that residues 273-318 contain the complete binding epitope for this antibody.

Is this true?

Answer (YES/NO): YES